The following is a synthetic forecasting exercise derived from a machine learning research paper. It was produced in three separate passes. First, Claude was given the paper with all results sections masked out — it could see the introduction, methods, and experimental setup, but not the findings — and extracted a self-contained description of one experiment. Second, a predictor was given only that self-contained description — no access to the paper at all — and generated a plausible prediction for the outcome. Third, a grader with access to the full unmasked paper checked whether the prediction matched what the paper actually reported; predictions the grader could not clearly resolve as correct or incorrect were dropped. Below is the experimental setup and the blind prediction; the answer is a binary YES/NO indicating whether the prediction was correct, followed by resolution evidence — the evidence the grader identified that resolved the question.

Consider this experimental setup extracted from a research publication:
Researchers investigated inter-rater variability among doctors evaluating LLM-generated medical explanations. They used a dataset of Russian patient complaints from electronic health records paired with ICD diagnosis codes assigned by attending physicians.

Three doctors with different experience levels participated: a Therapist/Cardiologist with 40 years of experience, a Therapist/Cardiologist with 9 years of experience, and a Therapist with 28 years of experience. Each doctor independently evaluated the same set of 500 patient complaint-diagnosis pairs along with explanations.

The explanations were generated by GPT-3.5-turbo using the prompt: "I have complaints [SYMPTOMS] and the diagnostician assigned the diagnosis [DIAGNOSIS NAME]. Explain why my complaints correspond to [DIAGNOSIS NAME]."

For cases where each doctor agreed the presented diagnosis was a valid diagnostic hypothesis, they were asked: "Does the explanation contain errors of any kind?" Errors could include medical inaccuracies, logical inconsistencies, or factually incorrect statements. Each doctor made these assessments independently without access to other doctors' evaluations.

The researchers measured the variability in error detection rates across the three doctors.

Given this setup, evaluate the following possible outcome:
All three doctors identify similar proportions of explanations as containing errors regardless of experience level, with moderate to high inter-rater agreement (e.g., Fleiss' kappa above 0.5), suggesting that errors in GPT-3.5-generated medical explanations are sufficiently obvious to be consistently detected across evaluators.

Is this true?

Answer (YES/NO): NO